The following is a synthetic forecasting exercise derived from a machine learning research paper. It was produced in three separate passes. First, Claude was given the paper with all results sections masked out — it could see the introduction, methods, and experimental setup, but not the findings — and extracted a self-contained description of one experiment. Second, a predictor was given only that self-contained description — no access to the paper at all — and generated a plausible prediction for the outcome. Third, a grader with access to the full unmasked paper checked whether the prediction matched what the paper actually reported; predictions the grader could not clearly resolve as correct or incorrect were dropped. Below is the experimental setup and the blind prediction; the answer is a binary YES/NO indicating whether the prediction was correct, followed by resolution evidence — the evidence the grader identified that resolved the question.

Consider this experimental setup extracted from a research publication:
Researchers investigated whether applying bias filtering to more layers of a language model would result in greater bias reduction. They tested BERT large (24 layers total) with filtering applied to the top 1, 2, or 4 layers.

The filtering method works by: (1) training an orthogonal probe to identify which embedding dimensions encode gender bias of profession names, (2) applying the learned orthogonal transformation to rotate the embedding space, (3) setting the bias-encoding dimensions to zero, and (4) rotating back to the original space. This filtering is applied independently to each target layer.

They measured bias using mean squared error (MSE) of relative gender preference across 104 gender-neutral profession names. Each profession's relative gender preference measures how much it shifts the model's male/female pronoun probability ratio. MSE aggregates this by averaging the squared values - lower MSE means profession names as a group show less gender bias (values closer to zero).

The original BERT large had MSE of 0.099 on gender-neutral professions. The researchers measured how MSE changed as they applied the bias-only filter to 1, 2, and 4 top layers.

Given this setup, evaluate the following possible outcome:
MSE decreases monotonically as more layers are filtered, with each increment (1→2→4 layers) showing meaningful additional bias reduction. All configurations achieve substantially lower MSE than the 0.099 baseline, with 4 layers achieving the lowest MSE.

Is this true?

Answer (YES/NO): NO